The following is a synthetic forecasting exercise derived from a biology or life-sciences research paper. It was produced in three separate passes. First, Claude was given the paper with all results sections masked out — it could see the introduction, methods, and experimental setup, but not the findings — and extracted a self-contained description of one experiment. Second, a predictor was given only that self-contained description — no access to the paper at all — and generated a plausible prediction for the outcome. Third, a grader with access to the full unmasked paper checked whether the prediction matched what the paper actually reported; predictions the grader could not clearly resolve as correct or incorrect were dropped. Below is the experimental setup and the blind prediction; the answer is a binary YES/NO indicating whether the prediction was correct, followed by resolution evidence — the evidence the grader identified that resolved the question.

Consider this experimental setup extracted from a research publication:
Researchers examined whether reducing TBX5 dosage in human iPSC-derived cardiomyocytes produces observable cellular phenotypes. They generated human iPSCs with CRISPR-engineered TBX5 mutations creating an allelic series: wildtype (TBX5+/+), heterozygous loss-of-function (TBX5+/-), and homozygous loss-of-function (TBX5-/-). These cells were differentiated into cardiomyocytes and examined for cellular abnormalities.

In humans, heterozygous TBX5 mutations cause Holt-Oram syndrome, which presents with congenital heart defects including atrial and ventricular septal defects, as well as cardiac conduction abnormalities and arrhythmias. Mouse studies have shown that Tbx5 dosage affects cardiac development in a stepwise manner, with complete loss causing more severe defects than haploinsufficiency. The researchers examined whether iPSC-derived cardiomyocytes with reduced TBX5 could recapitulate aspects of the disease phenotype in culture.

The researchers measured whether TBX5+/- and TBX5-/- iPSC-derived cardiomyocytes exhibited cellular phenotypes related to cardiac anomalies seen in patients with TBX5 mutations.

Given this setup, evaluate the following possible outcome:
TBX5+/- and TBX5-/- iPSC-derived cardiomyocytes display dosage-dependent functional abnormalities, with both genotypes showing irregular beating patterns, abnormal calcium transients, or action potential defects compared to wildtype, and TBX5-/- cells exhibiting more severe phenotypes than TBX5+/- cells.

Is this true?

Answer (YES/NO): YES